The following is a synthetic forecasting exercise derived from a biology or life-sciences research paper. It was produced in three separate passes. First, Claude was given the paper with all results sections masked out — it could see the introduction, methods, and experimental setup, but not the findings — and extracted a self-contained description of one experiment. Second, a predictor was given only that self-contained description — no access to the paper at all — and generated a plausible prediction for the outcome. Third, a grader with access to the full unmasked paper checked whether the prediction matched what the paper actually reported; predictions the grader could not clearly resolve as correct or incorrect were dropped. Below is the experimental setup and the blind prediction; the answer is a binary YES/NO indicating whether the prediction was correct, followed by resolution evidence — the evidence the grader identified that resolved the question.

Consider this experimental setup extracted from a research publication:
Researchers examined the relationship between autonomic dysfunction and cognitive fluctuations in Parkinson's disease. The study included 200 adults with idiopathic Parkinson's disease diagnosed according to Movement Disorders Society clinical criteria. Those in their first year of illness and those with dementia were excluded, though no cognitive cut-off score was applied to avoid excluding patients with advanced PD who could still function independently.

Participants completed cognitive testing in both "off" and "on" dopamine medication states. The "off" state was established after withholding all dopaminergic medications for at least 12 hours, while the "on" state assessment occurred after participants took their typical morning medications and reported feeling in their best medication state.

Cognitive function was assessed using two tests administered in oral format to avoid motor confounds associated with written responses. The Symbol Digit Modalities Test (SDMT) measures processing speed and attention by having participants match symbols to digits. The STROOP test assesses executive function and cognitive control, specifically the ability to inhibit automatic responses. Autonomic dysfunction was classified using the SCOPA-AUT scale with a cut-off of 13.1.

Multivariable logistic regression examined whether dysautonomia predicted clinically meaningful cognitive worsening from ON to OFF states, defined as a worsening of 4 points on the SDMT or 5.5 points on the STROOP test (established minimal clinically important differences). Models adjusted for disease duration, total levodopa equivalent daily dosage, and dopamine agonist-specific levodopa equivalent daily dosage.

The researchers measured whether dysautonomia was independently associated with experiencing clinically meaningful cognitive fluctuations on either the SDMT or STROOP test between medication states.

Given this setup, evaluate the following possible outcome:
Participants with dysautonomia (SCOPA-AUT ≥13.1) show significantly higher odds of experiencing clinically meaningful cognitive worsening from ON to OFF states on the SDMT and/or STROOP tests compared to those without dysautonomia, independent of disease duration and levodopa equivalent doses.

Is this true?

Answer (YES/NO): YES